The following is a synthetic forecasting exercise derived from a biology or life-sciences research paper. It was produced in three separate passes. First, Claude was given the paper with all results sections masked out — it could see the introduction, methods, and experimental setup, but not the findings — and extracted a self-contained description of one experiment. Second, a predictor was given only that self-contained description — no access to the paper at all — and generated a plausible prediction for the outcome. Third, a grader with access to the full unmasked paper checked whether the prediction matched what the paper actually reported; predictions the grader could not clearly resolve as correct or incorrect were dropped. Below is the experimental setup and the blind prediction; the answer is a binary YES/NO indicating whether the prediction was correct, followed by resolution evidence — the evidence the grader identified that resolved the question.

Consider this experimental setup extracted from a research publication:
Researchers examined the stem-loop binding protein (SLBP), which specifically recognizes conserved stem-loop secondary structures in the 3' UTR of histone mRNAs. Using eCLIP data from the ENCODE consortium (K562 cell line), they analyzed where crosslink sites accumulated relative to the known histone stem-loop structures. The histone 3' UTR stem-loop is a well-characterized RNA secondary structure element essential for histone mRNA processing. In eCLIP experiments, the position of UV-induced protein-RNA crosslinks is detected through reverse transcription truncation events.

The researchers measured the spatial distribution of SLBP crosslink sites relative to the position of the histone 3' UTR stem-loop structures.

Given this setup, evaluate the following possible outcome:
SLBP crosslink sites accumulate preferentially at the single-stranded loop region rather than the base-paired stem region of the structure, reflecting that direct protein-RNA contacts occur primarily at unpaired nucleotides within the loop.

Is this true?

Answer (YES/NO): NO